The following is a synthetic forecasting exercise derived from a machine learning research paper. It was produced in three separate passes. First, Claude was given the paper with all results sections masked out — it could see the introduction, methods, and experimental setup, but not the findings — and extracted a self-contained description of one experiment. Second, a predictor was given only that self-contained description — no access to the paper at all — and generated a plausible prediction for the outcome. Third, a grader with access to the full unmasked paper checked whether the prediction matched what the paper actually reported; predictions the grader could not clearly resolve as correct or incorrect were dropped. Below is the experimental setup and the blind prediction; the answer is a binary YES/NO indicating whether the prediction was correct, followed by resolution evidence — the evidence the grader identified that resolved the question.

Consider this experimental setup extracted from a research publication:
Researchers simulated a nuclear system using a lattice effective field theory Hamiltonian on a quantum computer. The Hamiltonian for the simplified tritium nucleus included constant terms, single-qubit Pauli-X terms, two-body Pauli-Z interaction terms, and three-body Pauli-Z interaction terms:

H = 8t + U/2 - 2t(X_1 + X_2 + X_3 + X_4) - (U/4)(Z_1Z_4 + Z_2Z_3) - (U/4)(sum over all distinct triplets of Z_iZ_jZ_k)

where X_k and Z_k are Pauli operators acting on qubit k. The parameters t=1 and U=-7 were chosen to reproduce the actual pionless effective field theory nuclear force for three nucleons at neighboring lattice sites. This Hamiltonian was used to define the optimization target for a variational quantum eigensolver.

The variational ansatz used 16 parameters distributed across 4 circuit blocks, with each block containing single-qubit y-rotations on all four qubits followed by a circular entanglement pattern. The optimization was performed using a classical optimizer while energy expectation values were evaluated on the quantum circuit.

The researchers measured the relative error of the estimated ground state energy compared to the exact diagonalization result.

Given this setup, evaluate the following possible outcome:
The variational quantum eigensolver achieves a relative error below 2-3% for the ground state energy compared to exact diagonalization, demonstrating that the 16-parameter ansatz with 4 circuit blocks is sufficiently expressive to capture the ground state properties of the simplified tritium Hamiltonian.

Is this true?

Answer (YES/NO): YES